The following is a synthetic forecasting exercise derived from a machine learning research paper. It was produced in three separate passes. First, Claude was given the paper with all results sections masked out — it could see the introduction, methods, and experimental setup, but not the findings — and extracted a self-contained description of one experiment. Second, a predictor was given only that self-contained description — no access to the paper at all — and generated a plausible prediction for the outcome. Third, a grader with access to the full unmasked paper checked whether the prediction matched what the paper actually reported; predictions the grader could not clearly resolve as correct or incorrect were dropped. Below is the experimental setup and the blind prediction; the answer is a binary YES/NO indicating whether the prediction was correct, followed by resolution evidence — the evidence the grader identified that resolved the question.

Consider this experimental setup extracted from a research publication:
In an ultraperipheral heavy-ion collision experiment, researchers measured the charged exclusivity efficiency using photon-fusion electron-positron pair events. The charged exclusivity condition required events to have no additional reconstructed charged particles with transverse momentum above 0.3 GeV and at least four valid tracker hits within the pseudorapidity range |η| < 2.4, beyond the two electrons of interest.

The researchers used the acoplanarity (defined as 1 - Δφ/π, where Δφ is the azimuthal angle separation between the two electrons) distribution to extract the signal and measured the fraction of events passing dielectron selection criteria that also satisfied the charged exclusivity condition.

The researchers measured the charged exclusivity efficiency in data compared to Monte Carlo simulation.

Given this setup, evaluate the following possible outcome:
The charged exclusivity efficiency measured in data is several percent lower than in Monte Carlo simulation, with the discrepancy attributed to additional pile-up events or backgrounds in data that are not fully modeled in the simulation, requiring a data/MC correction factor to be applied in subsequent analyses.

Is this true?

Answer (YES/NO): YES